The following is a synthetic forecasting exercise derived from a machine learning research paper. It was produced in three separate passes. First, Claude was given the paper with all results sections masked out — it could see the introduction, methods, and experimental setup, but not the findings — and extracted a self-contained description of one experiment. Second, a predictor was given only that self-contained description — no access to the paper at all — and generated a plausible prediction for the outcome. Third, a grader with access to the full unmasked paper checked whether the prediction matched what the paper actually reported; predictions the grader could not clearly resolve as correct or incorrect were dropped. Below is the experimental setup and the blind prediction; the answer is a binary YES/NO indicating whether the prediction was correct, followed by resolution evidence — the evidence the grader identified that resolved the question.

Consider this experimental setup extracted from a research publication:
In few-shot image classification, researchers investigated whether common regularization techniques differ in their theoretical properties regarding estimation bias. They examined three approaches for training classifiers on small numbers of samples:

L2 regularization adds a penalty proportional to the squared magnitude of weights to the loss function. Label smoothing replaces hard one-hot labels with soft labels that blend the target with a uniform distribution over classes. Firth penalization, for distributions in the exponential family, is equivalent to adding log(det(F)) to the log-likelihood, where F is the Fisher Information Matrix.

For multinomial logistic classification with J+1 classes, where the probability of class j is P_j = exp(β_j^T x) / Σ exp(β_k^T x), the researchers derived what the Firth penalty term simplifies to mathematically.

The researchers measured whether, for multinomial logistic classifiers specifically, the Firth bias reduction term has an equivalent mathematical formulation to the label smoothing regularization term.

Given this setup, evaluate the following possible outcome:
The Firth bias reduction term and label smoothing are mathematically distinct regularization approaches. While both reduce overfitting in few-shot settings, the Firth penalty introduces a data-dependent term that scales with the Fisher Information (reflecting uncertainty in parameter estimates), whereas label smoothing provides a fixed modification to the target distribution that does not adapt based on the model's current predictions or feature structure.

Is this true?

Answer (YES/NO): NO